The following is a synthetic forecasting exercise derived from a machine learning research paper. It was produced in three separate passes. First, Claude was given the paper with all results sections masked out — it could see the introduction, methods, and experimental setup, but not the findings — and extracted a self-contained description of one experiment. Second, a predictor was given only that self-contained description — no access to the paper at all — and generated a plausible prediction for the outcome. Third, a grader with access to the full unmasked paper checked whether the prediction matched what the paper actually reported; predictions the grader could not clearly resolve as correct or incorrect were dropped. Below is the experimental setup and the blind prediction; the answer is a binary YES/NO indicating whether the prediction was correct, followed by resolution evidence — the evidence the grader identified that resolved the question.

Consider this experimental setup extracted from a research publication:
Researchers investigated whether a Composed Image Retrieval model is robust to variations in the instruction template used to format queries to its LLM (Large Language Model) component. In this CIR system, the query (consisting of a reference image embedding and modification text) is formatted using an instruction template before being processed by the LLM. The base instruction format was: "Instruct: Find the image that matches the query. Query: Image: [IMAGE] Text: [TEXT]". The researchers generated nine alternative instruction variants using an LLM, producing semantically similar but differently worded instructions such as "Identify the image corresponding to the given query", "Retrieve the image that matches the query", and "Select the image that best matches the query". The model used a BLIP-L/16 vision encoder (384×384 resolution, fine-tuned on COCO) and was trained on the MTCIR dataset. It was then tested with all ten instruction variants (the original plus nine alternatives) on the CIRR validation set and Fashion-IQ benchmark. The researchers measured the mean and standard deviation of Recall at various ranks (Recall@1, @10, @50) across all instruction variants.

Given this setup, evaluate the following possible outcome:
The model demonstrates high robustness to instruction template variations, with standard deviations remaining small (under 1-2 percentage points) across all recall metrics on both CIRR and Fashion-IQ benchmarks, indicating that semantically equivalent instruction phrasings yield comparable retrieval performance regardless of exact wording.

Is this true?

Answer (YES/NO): YES